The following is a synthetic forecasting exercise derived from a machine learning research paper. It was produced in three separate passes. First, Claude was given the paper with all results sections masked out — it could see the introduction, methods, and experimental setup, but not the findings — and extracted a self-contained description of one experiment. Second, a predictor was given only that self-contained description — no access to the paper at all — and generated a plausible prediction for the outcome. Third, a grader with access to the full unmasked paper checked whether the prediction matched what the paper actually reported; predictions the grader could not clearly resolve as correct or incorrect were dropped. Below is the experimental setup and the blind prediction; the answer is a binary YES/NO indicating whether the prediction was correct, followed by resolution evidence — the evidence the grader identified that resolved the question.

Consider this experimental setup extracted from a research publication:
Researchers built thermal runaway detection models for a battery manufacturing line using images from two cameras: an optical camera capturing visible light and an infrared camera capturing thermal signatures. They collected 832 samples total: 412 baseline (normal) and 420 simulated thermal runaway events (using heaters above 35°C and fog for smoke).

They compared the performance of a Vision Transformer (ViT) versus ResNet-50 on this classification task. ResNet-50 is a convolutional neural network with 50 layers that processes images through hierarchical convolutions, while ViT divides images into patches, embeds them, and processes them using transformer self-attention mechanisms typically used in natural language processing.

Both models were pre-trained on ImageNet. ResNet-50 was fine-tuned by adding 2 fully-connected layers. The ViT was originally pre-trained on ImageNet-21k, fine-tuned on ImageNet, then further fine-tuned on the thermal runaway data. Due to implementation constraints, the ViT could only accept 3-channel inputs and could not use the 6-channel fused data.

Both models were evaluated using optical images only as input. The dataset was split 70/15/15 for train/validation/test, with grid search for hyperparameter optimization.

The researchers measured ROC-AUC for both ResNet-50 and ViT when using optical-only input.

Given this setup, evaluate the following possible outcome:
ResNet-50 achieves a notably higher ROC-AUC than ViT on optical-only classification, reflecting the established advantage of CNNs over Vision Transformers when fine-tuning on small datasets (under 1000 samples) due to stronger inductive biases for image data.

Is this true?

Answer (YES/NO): NO